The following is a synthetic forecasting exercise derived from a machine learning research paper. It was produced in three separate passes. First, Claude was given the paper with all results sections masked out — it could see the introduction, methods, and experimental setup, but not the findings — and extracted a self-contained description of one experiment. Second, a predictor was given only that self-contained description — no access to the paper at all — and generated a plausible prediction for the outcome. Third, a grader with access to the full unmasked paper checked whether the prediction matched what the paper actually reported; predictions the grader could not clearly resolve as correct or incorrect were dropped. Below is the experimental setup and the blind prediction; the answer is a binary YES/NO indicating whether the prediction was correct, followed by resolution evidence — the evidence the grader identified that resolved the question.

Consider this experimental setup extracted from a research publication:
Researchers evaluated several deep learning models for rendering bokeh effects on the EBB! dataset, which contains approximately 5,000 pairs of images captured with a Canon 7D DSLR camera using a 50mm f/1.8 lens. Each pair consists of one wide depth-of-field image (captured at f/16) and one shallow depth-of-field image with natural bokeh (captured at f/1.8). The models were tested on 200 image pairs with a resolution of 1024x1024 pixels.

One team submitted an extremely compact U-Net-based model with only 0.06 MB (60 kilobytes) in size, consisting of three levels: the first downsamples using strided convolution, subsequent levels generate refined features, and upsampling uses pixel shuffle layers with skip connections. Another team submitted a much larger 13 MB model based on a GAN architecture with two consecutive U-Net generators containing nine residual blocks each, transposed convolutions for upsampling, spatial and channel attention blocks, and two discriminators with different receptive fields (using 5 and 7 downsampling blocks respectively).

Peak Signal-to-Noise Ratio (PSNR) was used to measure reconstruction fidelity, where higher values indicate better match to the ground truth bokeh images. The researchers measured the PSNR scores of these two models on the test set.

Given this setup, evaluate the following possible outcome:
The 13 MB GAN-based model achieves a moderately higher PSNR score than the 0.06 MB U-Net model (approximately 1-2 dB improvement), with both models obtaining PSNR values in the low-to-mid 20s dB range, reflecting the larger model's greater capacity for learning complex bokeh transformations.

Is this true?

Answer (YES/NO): NO